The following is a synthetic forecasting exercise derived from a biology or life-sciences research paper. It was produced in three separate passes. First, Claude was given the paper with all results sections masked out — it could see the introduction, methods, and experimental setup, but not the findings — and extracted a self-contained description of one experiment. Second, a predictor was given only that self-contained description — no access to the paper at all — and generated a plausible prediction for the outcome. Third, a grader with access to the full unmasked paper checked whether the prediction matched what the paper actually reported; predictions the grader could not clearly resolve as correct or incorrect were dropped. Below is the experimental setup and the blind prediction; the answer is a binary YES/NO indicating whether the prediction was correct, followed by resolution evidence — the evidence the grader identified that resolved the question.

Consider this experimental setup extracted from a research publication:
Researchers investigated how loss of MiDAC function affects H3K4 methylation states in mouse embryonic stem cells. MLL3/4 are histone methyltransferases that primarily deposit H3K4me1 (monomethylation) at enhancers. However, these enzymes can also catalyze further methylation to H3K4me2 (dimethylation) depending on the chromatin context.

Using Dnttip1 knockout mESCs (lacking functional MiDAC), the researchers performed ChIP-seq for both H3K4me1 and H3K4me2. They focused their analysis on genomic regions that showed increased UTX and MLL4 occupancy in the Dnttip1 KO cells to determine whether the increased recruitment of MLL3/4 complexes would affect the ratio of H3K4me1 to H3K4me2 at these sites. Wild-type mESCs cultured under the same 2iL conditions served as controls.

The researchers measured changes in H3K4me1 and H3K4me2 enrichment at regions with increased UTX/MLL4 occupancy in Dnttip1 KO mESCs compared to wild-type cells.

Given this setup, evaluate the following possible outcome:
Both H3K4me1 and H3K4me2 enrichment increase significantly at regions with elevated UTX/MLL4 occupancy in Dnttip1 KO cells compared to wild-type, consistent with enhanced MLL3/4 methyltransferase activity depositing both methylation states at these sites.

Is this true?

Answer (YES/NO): NO